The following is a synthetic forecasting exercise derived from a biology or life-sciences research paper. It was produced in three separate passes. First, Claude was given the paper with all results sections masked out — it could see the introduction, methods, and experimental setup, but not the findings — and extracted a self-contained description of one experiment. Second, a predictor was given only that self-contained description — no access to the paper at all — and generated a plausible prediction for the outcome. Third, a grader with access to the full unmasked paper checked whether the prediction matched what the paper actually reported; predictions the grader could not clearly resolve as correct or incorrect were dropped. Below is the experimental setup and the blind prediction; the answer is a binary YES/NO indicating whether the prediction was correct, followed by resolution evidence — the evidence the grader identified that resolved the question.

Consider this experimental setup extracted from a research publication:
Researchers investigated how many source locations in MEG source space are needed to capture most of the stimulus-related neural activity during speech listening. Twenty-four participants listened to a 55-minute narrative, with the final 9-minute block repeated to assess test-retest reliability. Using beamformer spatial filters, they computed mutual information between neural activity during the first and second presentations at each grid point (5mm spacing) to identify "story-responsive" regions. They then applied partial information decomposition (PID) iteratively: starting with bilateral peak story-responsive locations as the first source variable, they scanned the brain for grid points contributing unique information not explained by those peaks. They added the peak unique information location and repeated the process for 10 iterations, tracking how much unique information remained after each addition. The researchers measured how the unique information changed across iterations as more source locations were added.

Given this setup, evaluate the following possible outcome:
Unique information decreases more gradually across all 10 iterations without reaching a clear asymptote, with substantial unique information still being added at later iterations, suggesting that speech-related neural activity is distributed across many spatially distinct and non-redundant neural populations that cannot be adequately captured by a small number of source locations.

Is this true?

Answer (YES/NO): NO